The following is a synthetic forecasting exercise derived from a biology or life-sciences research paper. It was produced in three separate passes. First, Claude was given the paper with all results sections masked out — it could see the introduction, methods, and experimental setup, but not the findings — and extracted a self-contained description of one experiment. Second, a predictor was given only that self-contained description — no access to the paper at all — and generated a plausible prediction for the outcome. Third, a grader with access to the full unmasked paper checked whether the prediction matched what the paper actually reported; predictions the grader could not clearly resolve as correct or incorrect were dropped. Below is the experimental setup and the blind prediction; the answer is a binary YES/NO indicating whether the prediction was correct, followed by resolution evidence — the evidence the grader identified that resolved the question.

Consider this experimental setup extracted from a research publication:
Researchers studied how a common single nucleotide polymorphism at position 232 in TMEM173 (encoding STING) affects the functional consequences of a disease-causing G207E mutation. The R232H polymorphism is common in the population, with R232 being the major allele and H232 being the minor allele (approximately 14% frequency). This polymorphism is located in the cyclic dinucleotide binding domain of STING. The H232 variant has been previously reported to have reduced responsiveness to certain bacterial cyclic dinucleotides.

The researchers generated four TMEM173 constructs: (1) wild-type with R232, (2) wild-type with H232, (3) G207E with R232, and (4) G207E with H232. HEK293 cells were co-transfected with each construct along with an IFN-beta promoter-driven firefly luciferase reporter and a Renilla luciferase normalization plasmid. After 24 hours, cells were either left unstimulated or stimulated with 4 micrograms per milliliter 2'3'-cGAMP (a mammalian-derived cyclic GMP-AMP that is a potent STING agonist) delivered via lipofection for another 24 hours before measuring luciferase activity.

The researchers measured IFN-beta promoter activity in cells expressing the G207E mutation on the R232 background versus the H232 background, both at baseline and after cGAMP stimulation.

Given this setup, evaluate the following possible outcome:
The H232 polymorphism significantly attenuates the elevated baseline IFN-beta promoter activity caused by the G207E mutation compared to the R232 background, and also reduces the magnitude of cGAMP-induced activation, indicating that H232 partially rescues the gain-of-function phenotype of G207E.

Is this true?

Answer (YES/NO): NO